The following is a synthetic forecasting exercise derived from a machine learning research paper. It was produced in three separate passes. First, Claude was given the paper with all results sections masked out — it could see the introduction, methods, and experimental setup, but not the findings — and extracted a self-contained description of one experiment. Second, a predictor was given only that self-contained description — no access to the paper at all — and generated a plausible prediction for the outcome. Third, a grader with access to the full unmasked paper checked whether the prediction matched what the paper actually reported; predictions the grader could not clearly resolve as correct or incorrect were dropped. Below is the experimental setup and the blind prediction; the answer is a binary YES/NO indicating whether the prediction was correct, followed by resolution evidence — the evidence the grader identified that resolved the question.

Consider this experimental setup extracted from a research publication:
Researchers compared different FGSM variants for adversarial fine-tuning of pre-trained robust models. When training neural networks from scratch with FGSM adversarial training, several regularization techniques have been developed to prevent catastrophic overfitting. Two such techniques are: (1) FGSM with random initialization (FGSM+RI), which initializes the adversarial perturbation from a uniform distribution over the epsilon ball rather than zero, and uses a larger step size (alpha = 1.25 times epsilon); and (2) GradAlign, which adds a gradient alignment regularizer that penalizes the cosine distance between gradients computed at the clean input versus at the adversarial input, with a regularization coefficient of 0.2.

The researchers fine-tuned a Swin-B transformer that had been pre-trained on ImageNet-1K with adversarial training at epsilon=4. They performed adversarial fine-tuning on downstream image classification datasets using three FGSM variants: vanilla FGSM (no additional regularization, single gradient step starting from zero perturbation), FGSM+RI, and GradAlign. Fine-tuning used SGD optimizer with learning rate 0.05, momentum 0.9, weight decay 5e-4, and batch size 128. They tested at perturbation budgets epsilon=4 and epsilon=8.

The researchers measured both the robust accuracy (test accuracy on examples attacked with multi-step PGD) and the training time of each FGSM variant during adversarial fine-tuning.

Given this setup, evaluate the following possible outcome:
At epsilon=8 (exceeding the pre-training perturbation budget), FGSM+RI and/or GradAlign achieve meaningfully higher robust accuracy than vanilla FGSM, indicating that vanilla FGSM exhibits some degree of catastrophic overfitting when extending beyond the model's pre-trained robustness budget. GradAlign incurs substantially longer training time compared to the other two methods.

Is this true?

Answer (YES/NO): NO